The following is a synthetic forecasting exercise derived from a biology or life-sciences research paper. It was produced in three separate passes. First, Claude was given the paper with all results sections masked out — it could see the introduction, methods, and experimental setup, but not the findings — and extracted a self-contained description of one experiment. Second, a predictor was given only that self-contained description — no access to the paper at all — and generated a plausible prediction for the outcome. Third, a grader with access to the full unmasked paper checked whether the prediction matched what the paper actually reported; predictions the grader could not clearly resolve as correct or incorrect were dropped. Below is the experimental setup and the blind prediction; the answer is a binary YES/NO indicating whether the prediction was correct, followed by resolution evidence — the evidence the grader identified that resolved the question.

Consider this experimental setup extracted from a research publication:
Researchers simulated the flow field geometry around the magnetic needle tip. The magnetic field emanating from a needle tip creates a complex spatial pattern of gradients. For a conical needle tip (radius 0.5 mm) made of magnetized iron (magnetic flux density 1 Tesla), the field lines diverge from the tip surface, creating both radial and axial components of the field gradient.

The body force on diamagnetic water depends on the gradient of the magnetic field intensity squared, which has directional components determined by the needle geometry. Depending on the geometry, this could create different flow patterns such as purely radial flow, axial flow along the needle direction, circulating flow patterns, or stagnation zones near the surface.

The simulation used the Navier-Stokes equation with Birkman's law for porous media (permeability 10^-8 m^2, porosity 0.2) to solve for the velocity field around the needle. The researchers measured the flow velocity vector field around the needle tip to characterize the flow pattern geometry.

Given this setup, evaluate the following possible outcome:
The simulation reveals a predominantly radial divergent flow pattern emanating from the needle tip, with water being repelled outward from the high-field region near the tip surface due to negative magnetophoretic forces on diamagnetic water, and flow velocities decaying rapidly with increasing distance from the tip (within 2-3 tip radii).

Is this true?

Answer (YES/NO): NO